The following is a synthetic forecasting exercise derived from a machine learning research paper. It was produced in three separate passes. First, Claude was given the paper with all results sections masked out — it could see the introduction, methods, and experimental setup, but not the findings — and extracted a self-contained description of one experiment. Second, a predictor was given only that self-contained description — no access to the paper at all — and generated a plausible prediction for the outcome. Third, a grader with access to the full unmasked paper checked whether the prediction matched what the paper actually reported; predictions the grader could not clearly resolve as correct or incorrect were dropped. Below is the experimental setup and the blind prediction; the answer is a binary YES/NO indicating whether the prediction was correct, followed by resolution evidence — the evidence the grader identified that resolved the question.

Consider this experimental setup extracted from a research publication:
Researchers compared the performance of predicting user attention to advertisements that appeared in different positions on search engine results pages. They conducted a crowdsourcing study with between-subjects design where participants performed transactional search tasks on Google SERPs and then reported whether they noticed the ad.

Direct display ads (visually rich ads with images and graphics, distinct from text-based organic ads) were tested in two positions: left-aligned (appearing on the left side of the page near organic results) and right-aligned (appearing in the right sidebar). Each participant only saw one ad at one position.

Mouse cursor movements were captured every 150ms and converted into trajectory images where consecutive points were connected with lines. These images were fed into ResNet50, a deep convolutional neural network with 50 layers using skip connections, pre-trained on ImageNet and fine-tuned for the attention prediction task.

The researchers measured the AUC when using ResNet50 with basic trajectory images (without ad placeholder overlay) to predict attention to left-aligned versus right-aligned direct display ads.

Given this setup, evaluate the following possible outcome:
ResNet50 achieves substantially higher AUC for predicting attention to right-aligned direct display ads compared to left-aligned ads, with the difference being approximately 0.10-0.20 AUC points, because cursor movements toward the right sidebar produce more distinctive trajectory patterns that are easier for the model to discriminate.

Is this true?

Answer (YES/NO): NO